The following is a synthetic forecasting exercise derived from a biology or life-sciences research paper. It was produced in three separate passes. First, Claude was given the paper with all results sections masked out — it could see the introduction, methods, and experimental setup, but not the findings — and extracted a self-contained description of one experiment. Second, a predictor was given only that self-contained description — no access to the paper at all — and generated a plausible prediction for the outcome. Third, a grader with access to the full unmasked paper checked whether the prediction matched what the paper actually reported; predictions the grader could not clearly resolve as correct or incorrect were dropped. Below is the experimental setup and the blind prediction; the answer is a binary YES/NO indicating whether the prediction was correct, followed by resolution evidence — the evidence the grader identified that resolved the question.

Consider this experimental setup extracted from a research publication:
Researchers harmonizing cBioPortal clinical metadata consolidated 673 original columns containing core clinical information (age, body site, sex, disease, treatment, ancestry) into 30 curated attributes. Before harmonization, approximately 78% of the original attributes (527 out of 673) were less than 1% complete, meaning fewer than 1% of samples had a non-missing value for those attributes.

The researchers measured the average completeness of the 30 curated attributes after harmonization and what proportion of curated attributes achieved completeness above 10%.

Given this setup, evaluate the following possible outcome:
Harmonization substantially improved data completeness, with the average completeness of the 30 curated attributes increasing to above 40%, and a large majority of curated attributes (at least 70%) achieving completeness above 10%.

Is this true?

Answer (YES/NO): NO